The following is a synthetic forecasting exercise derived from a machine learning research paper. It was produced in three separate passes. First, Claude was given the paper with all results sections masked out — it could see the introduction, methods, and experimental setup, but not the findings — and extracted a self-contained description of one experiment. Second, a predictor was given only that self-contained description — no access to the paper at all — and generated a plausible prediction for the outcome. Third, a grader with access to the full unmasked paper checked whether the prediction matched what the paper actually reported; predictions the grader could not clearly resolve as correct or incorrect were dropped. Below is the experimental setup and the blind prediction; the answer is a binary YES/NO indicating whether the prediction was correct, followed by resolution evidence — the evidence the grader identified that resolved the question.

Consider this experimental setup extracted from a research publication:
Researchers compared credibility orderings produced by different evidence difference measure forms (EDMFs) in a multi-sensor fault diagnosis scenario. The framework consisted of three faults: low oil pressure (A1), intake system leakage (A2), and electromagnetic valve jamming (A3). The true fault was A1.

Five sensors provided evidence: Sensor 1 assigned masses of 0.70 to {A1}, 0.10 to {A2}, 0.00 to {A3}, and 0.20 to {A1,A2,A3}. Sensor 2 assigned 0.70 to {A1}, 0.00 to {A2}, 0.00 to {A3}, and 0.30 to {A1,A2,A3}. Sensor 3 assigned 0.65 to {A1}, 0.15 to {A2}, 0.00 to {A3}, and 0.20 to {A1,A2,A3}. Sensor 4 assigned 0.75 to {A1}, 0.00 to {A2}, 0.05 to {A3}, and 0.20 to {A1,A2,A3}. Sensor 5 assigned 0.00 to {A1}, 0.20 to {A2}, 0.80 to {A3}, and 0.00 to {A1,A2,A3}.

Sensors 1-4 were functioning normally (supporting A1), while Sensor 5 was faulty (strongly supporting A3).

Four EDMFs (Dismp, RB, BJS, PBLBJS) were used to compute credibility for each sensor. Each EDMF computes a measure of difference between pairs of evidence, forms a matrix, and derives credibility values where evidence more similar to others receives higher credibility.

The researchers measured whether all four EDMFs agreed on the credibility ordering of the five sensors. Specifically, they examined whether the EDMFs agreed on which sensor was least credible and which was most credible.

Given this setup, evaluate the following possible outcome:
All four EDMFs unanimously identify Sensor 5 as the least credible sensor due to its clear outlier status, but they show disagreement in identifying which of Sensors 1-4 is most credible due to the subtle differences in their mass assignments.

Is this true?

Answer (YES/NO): YES